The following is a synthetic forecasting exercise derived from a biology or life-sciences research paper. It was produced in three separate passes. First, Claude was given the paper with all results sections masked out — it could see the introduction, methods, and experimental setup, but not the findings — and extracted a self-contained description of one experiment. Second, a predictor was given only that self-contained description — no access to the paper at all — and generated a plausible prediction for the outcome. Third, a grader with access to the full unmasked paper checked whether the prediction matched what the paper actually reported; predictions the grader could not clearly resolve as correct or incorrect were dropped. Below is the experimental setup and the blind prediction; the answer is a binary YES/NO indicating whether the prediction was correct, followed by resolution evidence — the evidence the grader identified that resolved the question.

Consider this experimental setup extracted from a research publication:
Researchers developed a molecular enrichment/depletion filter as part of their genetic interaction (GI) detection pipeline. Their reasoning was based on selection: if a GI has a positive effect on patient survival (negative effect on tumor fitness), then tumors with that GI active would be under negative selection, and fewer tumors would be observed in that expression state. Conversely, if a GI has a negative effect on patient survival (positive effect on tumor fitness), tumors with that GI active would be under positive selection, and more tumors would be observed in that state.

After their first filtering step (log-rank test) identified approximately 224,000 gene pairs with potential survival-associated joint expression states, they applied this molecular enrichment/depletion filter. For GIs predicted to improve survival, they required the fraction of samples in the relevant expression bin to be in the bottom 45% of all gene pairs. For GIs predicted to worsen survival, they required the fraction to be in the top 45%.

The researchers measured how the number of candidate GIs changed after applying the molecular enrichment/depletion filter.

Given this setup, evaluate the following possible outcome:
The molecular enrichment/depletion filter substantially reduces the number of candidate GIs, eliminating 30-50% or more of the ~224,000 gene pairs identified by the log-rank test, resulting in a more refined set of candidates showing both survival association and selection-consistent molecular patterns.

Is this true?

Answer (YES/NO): NO